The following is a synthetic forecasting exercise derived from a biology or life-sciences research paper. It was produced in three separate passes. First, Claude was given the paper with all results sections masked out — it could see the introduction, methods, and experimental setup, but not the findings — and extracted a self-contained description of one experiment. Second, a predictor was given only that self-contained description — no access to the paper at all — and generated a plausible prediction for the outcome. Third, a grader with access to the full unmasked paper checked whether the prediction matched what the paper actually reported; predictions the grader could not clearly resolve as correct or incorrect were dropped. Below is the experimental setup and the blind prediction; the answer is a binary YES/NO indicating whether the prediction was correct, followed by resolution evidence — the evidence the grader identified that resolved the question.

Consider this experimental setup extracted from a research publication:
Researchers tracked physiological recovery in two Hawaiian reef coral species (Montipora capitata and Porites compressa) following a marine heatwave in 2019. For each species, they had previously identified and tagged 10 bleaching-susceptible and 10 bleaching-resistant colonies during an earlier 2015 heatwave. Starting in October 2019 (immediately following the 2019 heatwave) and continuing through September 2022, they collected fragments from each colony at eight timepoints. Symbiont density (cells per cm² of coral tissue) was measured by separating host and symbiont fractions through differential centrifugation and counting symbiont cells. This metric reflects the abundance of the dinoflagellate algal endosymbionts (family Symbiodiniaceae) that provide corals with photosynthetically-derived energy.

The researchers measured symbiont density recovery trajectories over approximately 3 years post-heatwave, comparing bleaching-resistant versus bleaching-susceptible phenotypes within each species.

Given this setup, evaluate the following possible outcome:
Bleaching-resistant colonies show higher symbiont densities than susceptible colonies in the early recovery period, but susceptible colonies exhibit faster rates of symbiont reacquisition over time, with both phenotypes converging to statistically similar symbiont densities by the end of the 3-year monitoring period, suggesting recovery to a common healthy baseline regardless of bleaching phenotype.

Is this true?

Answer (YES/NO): NO